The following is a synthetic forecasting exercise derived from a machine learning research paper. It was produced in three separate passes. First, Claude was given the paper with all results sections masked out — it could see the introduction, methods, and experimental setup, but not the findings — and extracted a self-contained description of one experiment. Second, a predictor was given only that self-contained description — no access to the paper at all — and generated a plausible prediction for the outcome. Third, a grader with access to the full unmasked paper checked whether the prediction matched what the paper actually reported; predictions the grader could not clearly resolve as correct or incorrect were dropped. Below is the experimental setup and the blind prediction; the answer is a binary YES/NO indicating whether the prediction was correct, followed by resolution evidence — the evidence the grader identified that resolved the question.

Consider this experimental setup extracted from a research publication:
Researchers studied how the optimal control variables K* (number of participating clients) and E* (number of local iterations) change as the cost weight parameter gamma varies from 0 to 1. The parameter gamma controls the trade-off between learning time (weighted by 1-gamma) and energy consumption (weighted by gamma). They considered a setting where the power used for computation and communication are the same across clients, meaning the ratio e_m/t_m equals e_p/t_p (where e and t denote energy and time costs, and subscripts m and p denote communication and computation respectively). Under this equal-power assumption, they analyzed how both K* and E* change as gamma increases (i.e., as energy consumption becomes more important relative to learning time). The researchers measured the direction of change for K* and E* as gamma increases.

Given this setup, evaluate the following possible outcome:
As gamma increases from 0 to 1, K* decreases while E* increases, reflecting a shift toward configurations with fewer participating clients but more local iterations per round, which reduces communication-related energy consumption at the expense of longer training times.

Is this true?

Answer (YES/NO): NO